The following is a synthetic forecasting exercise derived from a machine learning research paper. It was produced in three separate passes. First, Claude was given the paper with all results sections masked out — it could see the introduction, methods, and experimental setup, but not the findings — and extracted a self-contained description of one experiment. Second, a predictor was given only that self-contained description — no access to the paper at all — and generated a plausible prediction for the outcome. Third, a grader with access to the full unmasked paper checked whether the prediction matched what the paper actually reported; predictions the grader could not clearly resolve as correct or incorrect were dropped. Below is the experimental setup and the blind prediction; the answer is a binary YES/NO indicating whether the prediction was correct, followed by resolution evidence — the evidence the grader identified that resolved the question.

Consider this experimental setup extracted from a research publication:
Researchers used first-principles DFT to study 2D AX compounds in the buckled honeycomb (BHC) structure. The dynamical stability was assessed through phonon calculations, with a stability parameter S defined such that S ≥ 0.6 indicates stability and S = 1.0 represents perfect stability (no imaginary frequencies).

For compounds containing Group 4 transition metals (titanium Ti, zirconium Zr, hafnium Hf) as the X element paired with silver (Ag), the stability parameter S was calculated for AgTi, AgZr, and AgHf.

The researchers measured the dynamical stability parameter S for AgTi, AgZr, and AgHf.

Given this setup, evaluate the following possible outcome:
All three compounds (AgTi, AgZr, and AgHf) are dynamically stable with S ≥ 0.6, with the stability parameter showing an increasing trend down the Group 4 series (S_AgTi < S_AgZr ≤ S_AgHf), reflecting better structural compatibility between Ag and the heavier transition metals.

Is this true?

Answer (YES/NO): NO